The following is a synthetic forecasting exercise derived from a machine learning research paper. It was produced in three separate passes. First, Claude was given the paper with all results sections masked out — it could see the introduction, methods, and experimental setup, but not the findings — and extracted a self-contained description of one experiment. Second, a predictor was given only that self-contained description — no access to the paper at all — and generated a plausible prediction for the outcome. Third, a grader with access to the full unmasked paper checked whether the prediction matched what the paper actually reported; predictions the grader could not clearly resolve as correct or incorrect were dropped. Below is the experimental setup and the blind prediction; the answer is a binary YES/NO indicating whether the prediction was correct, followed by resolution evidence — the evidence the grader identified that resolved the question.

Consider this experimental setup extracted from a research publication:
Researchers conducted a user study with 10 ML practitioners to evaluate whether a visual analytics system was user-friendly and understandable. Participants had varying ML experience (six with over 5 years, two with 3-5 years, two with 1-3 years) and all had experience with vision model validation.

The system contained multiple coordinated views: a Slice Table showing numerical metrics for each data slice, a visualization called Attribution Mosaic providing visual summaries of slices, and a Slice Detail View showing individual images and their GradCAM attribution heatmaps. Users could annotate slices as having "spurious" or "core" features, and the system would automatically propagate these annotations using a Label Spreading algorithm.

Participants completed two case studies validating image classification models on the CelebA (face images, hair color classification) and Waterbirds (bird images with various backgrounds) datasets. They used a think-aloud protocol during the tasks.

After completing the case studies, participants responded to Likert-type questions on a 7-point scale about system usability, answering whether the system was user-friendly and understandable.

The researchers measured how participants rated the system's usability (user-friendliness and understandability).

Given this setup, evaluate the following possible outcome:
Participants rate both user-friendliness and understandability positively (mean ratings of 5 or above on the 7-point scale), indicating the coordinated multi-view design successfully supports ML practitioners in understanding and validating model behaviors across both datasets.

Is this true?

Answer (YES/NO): YES